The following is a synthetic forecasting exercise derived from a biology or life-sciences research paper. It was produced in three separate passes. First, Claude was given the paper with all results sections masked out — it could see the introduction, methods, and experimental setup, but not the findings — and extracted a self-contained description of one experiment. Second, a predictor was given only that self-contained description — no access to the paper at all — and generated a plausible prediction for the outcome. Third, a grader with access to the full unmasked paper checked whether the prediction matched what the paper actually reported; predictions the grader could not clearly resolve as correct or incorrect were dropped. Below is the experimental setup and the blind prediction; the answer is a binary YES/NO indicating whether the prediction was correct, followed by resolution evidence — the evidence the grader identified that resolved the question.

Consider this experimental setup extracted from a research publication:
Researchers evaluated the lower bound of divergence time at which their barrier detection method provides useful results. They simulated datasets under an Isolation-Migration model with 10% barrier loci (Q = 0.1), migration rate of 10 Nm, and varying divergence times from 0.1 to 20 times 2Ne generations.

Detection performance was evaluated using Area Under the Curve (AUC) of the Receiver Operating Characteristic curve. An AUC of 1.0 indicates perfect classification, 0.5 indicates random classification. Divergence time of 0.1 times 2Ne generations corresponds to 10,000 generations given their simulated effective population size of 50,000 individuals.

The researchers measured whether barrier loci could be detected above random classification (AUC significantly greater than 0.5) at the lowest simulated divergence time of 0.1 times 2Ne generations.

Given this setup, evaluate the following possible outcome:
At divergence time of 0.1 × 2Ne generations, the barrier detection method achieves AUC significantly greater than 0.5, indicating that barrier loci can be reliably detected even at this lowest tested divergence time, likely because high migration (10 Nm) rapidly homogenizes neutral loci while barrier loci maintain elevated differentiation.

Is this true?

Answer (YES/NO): YES